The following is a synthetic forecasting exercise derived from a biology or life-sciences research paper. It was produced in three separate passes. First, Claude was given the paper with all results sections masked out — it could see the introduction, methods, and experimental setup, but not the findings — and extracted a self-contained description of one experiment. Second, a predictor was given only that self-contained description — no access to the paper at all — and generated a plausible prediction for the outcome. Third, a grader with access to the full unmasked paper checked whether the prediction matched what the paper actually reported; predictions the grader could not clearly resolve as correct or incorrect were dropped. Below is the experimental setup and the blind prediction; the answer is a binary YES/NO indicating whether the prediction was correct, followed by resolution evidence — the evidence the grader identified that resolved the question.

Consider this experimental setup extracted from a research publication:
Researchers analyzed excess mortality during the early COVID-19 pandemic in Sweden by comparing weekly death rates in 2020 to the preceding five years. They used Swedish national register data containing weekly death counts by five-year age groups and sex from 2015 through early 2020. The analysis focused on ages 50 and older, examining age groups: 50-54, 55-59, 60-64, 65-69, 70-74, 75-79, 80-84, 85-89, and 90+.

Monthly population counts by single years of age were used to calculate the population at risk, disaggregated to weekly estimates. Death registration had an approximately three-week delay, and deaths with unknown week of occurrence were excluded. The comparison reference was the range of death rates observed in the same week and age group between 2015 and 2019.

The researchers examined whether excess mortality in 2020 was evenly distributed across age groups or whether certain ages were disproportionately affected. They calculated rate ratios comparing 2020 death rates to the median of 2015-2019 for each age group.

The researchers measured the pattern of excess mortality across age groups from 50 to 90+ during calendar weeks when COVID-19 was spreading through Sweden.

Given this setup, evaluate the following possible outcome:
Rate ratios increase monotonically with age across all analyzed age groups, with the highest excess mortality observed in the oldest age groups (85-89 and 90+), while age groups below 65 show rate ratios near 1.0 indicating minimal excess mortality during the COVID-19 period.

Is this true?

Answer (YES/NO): NO